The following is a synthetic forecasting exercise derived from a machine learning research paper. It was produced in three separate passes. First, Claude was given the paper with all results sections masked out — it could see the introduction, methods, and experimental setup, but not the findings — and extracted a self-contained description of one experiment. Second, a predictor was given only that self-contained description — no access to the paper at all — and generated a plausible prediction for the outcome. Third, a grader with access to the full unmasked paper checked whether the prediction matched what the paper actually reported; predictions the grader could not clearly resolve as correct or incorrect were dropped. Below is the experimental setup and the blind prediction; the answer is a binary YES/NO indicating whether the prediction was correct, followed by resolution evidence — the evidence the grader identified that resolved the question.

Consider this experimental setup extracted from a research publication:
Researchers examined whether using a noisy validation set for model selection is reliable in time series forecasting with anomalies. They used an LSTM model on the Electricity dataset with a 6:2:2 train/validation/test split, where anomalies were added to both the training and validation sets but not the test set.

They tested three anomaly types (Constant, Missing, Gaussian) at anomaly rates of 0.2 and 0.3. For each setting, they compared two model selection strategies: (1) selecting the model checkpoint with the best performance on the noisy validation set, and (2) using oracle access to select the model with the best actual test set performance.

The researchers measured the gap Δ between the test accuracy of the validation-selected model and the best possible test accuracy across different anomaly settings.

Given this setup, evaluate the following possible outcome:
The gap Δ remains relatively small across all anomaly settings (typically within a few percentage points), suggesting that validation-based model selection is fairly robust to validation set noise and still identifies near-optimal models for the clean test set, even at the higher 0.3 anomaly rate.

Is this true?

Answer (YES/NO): NO